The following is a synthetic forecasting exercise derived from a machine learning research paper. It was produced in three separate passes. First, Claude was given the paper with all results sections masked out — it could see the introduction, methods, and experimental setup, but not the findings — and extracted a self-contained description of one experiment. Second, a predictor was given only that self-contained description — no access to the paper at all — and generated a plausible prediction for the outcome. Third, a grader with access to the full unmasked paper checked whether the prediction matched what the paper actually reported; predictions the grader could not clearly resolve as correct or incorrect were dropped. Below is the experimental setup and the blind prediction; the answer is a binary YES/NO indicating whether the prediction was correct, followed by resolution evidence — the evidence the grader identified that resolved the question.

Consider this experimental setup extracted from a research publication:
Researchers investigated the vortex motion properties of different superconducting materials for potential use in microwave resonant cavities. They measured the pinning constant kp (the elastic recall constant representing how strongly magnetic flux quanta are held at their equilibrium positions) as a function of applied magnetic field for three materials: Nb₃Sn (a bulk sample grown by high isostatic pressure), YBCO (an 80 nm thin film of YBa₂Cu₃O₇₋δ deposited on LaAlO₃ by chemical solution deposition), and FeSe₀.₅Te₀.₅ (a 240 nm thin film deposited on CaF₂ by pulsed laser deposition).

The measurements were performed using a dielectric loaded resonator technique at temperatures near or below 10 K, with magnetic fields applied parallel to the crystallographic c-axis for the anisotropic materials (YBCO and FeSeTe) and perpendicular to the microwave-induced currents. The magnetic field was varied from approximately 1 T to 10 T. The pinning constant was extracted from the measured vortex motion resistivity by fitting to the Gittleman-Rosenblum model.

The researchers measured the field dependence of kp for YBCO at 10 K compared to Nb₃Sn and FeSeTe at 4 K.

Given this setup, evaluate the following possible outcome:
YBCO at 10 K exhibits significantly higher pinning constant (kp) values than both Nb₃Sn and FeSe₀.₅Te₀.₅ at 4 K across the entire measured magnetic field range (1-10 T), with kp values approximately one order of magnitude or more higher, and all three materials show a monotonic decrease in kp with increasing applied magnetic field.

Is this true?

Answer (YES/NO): NO